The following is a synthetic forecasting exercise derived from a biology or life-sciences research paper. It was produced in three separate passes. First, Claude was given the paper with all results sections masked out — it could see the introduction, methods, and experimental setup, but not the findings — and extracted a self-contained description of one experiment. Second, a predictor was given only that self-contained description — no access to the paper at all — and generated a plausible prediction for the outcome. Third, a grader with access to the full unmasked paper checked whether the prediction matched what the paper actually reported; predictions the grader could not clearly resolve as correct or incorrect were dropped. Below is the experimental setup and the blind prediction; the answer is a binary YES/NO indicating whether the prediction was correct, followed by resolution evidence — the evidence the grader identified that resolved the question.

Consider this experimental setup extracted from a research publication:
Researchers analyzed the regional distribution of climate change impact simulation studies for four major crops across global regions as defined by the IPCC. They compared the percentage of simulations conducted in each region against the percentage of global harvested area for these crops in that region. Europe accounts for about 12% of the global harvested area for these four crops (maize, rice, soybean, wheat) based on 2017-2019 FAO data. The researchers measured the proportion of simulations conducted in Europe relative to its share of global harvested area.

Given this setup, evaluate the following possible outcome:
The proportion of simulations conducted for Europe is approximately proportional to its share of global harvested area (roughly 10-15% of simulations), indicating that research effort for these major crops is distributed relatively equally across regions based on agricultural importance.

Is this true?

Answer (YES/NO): NO